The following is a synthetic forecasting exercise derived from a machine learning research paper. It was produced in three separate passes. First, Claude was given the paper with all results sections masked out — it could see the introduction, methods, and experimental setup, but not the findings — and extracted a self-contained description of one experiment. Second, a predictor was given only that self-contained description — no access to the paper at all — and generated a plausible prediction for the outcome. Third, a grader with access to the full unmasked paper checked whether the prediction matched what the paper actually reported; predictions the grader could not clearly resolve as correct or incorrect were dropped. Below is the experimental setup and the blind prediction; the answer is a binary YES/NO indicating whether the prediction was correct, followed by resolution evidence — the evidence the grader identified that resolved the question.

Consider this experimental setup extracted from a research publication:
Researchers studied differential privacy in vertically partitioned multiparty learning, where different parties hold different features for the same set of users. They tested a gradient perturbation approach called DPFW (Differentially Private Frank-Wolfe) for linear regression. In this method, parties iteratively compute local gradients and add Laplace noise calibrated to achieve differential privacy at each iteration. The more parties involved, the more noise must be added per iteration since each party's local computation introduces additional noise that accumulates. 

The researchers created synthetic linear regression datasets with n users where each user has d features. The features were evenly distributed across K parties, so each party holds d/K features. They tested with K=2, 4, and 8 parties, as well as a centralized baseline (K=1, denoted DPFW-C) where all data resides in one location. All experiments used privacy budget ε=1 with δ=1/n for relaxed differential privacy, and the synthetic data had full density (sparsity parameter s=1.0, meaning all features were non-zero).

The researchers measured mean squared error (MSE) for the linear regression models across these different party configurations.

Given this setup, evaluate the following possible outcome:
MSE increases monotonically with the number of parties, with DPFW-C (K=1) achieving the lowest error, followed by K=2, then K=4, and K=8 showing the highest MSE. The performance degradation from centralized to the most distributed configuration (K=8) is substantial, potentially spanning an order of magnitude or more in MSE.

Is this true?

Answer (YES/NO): YES